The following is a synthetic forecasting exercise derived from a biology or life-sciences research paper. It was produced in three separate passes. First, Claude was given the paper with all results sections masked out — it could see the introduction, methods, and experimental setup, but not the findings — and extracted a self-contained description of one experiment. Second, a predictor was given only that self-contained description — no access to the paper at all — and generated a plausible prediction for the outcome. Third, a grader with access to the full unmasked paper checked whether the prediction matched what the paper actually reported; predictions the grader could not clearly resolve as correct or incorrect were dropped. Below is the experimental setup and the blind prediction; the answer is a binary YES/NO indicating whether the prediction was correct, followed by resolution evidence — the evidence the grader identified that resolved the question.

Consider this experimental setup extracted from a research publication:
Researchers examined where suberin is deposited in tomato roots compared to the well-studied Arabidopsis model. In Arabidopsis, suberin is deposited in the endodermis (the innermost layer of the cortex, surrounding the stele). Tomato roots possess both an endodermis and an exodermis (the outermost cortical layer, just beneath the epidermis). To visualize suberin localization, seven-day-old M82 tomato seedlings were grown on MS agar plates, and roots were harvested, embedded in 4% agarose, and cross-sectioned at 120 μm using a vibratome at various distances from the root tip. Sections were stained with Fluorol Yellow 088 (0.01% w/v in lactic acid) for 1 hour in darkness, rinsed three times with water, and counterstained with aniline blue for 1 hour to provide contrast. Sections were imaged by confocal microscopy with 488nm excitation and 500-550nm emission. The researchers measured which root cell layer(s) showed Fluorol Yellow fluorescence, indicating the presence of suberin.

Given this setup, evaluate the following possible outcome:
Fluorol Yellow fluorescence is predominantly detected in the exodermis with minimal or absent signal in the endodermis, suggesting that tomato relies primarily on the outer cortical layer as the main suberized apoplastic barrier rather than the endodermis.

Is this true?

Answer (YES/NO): YES